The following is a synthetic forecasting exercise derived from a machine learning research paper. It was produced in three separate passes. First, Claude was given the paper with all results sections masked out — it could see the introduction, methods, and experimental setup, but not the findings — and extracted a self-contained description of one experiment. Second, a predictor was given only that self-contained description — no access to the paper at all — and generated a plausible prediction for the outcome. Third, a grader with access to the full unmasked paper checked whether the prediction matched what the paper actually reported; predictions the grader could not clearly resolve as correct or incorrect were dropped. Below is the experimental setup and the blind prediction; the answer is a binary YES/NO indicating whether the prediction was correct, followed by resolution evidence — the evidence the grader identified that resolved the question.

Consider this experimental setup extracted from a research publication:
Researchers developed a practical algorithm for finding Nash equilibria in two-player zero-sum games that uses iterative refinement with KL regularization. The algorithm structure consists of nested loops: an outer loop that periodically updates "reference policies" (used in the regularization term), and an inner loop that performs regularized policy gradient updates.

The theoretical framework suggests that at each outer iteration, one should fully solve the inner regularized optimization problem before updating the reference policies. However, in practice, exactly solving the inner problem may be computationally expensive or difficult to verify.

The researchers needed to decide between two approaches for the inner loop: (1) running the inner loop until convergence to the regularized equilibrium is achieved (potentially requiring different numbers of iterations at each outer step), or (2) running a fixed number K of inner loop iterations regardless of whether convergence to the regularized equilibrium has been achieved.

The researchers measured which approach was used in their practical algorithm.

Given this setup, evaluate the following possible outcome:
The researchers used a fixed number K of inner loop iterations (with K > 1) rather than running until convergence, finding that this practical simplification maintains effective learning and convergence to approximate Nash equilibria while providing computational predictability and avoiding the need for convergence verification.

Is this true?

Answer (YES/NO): YES